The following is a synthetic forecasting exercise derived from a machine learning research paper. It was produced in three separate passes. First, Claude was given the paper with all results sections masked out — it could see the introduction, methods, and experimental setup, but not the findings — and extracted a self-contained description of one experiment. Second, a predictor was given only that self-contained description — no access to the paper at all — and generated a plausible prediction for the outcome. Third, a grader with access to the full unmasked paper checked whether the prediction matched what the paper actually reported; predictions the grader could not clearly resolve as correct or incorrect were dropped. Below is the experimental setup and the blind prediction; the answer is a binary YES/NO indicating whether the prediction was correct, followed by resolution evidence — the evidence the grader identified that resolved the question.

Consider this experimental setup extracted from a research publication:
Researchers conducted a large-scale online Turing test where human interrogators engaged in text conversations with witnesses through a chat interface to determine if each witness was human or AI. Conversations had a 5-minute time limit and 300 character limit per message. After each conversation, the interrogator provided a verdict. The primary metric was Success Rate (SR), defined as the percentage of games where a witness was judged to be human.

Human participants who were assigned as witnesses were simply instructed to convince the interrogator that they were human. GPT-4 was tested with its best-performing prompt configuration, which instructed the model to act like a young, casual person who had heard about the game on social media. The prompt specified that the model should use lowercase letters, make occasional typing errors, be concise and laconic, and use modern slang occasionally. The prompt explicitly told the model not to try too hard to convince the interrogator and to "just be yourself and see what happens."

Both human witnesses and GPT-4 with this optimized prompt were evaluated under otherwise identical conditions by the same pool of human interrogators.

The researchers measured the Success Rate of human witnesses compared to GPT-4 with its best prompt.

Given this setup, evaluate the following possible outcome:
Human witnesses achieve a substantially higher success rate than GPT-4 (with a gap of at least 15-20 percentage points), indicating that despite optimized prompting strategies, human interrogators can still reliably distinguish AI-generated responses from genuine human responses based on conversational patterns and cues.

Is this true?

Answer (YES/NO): YES